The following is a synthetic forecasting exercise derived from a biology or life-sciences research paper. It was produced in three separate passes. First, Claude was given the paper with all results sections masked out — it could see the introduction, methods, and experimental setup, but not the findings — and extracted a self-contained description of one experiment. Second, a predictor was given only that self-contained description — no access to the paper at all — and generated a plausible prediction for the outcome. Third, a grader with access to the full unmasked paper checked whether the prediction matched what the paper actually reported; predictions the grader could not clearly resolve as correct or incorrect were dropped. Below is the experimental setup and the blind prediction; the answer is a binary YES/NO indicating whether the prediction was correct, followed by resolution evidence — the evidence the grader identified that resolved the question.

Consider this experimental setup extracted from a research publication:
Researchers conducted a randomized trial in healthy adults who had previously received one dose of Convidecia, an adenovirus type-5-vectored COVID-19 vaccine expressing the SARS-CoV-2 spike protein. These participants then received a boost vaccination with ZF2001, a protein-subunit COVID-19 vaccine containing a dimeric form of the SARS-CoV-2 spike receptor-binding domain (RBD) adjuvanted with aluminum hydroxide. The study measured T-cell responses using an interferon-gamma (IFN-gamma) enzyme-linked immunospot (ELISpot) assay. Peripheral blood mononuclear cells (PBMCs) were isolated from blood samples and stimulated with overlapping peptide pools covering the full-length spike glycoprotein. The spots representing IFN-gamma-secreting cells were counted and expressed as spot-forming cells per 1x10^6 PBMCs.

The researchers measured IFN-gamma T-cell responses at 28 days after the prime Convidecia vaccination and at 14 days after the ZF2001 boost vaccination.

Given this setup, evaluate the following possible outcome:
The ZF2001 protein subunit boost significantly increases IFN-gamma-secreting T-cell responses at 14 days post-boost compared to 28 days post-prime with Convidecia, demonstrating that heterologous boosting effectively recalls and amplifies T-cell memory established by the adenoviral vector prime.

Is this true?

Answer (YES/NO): NO